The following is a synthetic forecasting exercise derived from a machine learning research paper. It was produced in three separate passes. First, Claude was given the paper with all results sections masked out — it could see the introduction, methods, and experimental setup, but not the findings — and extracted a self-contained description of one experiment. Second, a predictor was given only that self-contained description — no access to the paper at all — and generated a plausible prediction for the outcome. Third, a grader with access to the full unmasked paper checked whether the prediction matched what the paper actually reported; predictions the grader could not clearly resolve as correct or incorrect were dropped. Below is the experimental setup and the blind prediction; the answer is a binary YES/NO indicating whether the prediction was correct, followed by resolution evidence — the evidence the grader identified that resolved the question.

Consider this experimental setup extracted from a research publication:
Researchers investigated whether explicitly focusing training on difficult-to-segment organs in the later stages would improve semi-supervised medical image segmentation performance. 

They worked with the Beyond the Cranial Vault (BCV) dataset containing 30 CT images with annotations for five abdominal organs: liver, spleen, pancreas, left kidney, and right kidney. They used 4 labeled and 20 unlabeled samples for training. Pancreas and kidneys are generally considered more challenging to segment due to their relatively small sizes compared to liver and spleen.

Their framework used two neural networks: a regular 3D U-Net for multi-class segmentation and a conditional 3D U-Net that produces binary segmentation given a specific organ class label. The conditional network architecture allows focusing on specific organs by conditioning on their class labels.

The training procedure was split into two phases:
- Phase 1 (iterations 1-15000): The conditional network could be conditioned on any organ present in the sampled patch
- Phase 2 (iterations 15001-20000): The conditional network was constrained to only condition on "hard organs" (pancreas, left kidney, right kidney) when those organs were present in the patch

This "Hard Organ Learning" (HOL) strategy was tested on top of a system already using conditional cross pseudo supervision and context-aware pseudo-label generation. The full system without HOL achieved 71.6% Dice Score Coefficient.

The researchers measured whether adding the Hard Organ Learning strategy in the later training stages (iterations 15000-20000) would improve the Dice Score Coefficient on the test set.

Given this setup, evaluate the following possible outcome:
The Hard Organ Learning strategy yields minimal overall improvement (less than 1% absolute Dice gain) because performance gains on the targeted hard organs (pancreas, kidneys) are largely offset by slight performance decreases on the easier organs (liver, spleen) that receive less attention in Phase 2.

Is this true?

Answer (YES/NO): NO